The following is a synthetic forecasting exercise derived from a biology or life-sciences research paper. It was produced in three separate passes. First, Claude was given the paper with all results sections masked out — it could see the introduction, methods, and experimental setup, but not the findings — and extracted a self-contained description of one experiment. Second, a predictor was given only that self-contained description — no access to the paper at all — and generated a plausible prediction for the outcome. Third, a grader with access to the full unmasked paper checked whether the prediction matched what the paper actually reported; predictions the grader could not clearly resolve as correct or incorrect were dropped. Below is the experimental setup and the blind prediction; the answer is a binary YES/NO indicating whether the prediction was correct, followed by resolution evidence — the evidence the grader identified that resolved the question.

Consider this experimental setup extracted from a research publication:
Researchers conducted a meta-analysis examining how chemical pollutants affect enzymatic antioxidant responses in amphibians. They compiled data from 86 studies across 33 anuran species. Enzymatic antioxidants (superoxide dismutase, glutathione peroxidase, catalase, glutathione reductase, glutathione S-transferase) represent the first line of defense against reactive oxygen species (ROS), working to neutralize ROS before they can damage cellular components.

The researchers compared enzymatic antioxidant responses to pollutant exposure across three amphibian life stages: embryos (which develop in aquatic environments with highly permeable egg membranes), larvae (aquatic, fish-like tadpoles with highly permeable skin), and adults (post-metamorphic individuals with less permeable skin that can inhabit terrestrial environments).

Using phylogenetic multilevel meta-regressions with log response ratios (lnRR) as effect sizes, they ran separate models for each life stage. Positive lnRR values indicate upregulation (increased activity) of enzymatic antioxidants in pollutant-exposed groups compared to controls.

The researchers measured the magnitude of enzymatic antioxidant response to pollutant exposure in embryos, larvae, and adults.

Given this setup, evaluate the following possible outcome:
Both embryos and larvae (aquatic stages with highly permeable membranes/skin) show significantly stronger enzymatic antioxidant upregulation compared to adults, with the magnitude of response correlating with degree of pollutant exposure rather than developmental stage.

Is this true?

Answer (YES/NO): NO